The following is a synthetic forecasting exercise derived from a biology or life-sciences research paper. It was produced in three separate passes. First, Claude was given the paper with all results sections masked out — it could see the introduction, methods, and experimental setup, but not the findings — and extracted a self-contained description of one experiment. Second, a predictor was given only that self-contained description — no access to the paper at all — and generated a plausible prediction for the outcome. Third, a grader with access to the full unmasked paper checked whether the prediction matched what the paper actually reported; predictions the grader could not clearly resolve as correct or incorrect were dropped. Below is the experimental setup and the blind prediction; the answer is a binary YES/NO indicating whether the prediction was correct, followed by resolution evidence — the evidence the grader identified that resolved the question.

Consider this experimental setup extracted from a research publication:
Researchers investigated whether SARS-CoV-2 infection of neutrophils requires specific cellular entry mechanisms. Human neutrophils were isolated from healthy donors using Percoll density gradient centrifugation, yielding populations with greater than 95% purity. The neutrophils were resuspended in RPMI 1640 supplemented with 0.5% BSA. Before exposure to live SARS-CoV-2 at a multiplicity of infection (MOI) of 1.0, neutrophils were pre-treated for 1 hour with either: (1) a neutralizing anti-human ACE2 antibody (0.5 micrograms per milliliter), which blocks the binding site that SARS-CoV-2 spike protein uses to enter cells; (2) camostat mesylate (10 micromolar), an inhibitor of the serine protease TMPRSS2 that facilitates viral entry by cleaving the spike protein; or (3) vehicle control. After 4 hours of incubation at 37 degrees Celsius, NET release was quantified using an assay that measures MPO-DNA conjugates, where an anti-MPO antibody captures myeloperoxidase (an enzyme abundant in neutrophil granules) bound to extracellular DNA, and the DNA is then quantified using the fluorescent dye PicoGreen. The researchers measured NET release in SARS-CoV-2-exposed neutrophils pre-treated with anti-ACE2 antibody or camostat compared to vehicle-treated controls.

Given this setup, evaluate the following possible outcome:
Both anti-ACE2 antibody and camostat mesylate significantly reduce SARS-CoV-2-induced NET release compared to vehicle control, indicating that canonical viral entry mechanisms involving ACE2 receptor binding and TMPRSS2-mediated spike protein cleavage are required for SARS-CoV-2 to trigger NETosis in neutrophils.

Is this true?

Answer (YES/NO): YES